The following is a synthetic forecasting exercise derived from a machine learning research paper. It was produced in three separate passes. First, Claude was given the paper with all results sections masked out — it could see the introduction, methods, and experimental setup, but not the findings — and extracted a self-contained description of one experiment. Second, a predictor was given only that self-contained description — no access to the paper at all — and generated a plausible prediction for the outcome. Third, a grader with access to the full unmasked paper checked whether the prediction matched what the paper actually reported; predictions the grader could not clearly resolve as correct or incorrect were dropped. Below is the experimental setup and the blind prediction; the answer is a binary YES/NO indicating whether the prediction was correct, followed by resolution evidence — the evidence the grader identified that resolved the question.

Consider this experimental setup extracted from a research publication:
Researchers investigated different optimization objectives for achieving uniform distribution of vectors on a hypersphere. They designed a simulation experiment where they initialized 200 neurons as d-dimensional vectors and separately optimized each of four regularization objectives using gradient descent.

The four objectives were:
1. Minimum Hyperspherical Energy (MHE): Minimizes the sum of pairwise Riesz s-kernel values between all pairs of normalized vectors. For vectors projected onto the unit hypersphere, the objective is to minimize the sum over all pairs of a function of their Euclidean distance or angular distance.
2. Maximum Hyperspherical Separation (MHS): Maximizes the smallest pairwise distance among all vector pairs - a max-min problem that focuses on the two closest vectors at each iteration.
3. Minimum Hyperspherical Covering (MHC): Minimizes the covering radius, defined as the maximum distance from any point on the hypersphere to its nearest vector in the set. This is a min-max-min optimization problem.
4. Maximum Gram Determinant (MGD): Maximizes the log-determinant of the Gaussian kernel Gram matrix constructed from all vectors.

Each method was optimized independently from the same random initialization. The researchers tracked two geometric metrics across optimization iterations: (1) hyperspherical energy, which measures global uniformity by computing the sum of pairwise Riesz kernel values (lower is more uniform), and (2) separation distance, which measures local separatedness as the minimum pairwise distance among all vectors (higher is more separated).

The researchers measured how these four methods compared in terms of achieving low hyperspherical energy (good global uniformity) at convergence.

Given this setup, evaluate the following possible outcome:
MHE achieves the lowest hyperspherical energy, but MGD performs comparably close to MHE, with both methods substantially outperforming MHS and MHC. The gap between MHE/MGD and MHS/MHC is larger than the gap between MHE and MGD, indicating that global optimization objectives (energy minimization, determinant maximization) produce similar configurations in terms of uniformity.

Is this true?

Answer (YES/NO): NO